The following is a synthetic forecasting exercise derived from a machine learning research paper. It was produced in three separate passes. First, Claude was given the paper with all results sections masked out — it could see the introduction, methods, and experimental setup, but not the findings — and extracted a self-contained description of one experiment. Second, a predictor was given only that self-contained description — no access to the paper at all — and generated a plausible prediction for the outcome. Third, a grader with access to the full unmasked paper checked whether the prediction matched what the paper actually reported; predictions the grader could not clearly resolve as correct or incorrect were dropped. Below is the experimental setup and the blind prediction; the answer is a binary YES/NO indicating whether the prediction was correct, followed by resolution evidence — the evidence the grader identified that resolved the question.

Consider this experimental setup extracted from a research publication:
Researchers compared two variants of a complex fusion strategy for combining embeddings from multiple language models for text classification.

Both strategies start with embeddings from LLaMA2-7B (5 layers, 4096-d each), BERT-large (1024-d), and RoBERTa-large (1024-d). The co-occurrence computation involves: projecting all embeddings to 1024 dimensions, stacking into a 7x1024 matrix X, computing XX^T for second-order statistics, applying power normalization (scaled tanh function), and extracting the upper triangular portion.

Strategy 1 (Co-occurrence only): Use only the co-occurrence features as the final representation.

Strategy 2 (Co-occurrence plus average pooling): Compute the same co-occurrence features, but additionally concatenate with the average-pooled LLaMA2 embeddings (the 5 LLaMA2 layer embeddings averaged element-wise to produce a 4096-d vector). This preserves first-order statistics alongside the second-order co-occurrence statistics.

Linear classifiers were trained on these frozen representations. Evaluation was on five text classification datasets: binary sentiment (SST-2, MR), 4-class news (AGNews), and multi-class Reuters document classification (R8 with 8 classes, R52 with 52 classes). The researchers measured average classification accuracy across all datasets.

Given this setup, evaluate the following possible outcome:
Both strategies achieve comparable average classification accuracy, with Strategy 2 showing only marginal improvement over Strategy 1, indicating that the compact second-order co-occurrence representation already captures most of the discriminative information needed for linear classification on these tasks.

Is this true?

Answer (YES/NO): NO